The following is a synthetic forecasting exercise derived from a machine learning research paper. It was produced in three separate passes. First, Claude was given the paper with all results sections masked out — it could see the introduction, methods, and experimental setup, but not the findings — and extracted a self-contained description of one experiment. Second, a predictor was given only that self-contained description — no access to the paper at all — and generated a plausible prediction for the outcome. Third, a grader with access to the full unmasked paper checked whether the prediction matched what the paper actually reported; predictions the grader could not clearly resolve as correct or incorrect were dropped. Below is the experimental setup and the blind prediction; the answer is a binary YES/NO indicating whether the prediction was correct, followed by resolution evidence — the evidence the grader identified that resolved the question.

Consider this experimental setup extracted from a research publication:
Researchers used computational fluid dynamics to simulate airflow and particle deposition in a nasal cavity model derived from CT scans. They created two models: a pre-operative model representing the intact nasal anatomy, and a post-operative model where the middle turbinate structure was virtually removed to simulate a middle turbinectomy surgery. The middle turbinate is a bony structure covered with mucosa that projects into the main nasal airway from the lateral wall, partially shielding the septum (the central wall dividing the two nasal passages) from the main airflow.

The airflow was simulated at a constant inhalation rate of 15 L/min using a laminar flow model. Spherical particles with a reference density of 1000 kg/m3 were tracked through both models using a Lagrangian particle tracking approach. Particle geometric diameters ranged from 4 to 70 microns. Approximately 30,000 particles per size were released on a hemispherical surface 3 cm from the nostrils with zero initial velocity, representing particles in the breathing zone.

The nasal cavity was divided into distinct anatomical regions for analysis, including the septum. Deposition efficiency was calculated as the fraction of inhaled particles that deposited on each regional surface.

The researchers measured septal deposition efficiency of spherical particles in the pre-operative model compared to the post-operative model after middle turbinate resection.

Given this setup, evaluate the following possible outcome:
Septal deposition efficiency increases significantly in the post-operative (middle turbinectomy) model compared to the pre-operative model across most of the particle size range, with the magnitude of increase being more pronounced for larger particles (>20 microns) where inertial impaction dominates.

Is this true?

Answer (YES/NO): NO